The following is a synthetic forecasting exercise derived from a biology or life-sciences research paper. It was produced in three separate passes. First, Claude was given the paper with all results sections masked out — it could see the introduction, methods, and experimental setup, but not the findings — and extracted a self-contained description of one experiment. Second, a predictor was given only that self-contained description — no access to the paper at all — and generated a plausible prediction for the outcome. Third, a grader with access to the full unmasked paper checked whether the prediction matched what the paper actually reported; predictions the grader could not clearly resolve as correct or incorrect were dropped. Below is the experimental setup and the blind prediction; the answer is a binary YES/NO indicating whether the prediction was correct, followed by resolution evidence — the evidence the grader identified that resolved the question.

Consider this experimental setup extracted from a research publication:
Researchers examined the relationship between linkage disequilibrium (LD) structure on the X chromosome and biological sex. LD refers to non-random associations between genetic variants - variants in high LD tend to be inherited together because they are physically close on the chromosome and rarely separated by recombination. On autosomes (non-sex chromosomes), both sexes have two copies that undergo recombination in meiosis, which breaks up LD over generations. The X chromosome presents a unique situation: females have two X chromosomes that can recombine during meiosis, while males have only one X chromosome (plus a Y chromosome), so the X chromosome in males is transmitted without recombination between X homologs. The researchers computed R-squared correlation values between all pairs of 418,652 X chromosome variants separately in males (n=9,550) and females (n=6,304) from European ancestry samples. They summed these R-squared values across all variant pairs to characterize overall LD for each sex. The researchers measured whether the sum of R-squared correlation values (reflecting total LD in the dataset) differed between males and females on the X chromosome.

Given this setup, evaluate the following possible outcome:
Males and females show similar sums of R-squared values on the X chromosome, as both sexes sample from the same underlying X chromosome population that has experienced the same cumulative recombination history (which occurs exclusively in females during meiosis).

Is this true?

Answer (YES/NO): NO